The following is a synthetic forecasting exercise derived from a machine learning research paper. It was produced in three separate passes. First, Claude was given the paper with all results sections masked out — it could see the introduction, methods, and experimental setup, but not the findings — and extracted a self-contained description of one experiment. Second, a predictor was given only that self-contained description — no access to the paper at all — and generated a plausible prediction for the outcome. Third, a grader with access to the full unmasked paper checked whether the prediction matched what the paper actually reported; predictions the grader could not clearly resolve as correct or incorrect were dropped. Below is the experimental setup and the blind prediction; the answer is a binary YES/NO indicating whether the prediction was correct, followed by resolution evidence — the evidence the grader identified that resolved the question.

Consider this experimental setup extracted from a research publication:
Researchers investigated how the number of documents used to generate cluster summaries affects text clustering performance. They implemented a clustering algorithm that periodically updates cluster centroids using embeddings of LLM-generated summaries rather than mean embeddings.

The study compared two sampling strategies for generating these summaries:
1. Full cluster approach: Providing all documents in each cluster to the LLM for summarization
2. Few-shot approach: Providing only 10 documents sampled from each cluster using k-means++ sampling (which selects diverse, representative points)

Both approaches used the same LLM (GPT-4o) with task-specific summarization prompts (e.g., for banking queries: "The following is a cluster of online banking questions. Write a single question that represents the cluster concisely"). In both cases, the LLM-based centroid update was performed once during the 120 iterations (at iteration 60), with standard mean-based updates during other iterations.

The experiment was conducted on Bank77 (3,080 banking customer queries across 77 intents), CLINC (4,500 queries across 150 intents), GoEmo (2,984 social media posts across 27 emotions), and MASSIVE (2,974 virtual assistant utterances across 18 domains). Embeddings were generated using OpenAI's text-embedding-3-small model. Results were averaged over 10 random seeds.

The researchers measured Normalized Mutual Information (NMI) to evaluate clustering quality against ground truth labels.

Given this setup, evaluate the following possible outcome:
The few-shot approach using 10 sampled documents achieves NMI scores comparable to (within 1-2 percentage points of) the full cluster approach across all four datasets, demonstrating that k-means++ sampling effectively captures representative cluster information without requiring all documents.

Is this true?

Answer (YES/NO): YES